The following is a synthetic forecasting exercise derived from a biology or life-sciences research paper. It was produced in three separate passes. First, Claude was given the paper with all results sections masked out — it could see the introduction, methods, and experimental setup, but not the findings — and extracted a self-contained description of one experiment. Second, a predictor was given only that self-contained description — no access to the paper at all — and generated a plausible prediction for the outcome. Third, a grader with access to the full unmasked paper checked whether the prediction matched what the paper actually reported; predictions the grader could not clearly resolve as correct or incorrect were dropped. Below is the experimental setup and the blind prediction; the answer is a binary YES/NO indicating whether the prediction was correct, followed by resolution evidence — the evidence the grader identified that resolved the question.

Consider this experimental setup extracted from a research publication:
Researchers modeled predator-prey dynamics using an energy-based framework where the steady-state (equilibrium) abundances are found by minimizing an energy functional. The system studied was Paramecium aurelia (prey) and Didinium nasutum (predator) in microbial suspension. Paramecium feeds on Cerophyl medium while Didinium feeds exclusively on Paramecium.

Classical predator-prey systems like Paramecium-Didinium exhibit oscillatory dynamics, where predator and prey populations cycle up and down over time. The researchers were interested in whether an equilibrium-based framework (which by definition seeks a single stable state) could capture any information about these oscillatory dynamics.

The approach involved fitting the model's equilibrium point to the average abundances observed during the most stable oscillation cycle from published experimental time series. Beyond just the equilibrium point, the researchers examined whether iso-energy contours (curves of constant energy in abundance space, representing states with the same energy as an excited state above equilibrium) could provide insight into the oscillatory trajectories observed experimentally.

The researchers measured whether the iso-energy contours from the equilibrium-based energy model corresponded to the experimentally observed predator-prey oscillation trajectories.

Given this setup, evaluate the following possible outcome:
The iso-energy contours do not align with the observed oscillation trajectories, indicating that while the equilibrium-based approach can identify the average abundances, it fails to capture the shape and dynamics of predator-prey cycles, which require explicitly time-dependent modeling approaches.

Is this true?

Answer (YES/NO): NO